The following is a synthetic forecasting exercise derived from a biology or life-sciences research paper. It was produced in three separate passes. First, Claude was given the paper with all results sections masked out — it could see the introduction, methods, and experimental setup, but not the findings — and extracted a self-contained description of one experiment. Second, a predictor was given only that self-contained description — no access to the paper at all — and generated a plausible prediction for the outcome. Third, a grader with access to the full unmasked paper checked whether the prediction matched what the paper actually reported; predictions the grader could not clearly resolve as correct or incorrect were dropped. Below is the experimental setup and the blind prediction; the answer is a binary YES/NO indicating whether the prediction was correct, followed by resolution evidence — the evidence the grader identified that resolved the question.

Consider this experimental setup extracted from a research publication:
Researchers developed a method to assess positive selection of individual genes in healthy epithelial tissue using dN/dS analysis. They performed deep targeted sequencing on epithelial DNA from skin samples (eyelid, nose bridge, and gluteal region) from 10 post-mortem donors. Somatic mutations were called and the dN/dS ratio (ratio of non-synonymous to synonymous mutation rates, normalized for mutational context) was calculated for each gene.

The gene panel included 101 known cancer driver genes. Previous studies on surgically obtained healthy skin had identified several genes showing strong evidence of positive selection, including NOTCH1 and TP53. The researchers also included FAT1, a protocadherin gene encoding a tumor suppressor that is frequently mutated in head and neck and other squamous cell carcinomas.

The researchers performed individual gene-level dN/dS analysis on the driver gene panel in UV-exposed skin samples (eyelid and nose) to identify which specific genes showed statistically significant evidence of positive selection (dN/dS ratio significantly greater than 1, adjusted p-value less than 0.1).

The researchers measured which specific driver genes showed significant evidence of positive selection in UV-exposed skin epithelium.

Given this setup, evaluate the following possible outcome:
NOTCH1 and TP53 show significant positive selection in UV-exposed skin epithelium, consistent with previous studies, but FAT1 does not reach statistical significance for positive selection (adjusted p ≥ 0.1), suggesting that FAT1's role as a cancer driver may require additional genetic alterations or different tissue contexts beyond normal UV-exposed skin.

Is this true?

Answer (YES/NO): NO